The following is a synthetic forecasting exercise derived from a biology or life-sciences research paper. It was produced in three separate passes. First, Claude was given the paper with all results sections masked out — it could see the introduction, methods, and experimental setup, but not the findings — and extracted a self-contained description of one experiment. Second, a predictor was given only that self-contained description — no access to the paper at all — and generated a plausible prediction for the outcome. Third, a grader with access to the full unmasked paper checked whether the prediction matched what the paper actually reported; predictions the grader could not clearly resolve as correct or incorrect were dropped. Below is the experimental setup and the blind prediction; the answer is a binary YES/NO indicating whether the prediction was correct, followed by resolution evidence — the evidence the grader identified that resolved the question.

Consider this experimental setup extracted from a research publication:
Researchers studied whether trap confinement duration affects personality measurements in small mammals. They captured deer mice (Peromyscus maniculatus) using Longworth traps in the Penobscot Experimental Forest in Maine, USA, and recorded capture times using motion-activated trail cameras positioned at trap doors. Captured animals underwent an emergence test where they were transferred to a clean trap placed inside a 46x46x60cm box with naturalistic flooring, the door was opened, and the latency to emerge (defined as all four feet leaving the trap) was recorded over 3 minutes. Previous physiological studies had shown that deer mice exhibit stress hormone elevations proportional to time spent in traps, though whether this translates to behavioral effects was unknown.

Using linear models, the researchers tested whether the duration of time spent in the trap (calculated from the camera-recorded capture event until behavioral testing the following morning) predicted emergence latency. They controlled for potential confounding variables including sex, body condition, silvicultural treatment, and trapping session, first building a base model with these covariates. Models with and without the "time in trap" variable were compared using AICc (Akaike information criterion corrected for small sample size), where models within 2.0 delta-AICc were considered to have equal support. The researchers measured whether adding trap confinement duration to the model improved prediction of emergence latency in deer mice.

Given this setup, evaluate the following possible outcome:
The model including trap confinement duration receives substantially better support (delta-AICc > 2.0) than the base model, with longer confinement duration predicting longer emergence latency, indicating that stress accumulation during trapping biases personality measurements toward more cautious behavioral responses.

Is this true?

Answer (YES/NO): NO